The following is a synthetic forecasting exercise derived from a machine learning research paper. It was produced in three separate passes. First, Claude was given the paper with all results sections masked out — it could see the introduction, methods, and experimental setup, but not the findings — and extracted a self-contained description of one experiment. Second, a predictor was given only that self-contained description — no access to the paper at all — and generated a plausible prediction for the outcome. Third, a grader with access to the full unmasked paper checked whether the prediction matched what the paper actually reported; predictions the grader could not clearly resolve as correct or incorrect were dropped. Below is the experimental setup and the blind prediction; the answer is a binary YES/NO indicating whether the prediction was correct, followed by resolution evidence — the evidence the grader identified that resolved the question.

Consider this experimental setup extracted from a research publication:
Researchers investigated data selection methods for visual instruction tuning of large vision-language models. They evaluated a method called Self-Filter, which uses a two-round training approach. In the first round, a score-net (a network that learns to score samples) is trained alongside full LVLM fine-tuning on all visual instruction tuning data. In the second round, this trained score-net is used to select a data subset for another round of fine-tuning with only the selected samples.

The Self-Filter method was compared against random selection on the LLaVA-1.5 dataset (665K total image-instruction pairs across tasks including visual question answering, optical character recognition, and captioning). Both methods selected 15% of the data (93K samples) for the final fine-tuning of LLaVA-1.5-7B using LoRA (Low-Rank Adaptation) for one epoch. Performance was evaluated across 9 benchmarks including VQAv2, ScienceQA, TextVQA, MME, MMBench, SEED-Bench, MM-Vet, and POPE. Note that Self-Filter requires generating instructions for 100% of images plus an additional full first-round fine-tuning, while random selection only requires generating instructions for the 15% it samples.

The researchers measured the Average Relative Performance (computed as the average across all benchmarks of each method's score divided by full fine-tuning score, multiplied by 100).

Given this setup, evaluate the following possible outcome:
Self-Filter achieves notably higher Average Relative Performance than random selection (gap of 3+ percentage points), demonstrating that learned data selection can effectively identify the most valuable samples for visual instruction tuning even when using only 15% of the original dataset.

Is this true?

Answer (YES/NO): NO